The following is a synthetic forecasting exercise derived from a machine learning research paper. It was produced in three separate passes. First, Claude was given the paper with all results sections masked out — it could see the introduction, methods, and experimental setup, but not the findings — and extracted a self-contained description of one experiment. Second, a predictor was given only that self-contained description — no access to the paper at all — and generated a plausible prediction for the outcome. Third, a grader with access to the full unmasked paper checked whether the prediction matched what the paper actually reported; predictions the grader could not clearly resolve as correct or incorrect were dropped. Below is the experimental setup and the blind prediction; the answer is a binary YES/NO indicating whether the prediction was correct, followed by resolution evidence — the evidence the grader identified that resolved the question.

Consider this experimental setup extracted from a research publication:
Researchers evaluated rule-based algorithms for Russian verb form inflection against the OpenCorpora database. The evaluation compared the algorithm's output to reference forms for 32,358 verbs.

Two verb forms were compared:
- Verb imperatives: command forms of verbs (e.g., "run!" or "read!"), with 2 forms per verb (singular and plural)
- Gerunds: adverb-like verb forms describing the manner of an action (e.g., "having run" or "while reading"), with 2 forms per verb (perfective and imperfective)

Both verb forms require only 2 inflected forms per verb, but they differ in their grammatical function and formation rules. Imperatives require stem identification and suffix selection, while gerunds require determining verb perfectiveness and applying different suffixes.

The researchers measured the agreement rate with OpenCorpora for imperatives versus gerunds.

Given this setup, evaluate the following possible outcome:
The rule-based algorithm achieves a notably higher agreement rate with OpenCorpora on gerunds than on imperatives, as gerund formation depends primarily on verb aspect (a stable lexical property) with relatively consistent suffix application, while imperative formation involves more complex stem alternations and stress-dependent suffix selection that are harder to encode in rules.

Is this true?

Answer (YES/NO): YES